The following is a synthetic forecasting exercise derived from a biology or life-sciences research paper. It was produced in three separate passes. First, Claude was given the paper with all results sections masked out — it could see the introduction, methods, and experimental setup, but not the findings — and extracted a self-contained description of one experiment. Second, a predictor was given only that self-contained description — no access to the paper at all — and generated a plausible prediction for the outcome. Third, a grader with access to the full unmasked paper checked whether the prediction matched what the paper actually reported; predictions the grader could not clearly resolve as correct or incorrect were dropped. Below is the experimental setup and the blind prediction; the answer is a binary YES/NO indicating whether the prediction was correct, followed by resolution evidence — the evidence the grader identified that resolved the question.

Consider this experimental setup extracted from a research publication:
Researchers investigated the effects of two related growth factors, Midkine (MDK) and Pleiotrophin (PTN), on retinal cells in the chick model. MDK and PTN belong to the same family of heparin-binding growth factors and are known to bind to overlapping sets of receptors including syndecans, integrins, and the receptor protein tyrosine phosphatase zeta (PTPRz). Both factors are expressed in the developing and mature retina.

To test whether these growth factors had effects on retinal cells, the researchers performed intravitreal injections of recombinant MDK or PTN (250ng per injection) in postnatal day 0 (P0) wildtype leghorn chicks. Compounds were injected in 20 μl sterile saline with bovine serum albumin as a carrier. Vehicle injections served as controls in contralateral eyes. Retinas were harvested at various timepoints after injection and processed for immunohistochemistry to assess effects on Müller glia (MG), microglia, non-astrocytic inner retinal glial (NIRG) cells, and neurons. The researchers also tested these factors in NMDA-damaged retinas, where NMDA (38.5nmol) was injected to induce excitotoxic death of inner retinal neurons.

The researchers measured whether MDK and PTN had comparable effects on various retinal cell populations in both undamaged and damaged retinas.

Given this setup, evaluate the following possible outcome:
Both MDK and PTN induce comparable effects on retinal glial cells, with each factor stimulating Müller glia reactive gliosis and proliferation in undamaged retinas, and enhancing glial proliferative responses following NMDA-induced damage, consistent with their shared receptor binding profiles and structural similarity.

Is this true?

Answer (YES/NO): NO